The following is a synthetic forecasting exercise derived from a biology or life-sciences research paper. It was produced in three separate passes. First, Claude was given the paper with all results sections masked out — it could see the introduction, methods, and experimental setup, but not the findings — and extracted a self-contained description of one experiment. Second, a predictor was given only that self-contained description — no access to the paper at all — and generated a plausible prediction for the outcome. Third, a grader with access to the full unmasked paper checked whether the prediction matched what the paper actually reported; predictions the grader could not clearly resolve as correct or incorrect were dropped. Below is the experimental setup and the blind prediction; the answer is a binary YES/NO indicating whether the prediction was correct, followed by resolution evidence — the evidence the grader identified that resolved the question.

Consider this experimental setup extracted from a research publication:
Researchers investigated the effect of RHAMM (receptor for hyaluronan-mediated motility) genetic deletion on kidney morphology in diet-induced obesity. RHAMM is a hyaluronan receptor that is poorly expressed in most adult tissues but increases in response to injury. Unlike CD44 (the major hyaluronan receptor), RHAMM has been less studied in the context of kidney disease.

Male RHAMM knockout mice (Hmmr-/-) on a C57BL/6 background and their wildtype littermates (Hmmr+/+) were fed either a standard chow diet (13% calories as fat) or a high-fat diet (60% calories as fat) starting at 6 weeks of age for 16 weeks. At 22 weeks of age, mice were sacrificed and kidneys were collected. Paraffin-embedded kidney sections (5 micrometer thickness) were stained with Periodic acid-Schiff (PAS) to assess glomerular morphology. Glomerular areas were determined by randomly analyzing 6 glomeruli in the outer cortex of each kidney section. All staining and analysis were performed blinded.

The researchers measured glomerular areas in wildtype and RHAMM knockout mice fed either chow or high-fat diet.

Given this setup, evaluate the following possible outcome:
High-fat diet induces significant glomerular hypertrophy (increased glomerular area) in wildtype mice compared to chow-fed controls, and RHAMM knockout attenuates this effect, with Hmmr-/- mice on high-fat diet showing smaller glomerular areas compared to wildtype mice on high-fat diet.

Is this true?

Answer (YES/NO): YES